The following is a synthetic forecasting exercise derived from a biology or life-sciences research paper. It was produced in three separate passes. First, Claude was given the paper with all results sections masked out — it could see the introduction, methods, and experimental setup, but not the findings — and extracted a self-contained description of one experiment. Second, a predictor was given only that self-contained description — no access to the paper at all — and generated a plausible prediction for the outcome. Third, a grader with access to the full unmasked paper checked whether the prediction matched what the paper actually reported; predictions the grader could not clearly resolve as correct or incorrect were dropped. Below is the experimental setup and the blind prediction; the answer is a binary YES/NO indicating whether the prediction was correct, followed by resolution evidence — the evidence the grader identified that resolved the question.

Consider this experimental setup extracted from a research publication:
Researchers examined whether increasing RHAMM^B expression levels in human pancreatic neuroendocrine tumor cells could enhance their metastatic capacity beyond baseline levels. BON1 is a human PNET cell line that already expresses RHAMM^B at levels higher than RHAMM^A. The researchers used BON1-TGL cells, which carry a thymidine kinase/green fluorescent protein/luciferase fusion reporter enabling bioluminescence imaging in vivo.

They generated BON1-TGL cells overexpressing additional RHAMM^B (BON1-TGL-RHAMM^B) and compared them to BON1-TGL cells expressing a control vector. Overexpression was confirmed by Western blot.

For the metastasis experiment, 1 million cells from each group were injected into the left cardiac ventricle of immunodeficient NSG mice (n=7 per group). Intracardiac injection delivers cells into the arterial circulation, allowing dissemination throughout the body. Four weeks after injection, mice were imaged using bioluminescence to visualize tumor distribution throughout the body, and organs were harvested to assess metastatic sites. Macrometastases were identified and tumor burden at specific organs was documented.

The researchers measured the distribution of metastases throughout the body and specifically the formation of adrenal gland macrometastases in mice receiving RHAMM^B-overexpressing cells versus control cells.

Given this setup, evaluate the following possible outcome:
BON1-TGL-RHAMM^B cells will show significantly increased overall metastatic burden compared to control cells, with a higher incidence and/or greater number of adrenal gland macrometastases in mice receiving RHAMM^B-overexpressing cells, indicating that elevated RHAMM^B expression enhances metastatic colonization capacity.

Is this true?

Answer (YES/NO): YES